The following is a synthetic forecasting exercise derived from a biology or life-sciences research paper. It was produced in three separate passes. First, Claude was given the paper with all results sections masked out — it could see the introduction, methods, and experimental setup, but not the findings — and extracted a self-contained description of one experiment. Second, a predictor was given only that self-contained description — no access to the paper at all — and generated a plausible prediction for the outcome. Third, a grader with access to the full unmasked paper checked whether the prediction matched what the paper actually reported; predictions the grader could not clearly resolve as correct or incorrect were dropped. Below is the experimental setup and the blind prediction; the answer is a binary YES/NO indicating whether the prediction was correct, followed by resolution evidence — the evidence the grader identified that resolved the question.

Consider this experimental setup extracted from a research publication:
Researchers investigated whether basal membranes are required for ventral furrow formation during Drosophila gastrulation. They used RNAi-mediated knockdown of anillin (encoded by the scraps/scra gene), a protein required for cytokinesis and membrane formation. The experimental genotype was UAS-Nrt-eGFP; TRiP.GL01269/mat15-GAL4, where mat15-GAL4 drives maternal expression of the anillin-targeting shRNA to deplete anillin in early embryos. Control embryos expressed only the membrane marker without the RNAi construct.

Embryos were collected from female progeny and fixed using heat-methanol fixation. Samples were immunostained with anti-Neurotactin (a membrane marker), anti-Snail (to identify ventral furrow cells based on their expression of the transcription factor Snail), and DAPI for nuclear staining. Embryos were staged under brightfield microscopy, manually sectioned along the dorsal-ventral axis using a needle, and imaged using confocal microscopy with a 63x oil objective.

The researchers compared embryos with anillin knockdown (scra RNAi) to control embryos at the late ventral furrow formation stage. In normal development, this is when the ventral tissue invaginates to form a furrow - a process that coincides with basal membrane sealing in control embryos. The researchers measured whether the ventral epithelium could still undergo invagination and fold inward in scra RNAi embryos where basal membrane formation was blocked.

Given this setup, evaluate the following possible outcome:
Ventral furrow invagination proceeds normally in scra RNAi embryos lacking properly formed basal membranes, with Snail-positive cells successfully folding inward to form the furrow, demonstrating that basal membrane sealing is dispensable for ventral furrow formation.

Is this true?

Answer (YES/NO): YES